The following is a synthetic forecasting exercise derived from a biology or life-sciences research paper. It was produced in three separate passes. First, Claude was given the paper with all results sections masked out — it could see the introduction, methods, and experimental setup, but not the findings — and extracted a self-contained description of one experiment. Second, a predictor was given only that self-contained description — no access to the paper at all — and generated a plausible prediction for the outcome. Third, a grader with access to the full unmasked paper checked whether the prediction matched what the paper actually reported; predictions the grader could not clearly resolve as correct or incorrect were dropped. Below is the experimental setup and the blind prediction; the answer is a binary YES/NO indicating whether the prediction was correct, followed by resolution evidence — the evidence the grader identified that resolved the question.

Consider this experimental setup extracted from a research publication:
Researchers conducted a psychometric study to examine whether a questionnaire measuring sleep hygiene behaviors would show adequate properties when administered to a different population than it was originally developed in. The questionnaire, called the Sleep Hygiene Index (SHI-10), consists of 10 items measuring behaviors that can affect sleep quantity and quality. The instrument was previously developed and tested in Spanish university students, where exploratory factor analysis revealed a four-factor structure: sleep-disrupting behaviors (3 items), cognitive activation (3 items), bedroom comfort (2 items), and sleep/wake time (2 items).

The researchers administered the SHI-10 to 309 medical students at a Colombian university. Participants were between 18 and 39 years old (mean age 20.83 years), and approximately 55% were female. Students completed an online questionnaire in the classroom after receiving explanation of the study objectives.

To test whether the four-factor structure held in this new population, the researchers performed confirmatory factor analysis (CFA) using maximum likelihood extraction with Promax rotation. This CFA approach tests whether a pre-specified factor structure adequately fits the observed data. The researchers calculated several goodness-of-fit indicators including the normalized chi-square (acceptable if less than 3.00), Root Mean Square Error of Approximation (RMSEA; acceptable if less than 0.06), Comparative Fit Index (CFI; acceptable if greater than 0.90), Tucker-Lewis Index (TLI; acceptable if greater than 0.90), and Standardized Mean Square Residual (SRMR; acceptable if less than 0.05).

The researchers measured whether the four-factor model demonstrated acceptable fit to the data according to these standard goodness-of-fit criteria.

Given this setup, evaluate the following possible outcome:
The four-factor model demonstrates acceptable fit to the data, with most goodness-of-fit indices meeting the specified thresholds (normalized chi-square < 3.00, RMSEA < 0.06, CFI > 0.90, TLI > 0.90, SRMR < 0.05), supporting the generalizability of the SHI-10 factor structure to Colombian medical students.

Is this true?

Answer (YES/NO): YES